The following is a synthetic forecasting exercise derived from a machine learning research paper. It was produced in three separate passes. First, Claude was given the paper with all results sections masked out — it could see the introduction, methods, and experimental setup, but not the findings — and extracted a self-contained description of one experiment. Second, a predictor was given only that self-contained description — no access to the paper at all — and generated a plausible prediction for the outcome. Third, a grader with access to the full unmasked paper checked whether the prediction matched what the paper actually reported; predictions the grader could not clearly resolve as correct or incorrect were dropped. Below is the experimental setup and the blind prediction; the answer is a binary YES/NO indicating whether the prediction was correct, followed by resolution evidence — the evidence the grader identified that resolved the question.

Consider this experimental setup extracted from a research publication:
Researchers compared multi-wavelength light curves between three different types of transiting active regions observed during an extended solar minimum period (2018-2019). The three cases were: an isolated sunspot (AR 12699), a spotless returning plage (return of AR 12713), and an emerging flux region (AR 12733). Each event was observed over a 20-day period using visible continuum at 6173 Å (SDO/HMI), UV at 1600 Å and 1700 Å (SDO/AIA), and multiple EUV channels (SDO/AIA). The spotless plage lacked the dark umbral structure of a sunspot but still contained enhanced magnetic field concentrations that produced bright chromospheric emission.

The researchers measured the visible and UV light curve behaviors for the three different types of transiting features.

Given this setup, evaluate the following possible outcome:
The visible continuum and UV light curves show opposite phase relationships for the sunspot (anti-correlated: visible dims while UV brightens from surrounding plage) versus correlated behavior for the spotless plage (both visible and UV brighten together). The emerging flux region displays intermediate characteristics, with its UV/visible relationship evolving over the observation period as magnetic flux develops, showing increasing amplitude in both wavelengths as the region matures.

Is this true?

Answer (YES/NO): YES